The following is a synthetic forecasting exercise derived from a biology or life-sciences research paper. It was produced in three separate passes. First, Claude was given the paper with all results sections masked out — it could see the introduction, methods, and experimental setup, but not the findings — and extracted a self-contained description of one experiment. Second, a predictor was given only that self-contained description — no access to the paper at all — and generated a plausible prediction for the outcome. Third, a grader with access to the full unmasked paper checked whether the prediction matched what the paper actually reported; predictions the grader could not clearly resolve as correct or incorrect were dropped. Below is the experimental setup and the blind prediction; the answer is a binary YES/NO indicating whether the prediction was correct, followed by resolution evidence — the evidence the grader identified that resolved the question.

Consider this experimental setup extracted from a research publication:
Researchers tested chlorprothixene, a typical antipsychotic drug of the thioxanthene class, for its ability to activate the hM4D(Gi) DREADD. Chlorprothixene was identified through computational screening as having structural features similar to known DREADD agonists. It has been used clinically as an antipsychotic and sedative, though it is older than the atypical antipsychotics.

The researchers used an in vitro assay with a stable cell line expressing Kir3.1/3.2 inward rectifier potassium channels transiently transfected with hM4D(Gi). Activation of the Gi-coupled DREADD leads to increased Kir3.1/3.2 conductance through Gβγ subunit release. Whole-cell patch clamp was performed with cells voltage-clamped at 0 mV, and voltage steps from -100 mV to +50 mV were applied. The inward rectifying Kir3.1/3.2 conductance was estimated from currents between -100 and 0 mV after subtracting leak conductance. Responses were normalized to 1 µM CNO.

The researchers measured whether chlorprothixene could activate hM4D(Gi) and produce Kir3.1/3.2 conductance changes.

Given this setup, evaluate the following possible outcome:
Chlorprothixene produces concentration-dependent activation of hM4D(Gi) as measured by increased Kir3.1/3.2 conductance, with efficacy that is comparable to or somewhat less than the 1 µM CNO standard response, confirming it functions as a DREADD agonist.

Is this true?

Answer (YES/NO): NO